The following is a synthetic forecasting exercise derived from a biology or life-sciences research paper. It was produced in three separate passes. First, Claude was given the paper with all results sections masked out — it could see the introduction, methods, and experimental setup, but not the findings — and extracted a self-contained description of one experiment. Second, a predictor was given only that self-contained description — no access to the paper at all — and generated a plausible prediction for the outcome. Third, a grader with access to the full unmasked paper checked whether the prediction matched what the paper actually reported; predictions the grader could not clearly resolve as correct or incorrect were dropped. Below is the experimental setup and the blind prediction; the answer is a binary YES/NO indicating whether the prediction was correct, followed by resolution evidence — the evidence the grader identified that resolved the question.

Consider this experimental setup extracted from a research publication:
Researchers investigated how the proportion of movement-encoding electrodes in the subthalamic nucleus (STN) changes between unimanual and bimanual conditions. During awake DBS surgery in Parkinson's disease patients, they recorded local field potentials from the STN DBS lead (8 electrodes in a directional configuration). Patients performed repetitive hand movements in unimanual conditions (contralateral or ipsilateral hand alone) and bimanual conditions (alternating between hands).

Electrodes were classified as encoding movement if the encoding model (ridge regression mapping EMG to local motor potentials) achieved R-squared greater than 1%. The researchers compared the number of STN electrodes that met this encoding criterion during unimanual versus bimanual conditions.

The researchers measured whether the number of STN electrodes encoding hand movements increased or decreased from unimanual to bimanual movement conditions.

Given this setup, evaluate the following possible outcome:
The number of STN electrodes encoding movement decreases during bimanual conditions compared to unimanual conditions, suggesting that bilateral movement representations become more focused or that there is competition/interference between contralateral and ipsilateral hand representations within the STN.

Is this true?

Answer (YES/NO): YES